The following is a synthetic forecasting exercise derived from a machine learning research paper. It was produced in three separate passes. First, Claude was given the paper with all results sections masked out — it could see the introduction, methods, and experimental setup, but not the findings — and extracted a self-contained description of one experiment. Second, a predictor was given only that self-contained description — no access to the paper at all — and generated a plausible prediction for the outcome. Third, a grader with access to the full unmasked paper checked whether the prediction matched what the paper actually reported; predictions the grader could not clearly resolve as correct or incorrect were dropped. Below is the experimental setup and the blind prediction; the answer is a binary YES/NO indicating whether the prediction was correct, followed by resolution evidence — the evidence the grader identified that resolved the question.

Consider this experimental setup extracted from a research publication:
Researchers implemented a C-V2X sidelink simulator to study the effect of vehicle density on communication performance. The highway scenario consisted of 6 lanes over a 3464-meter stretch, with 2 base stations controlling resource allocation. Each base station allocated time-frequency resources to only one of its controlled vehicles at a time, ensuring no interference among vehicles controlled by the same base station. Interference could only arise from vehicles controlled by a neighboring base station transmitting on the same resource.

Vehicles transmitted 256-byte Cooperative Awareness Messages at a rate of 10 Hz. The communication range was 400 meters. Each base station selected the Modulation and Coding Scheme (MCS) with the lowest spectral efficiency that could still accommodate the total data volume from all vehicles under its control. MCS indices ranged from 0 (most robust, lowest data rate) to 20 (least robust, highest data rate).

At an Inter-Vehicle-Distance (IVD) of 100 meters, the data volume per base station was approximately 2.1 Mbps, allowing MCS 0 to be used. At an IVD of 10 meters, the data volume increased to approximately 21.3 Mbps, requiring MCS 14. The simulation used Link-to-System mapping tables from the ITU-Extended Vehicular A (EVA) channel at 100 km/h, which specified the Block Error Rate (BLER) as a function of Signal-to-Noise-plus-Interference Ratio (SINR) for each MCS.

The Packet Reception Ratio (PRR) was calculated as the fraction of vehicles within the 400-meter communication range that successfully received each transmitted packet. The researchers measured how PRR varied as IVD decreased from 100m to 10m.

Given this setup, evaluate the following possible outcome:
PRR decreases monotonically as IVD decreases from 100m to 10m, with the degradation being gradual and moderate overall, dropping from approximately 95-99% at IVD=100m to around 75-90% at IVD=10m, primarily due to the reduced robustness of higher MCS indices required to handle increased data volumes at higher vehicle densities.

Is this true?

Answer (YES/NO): YES